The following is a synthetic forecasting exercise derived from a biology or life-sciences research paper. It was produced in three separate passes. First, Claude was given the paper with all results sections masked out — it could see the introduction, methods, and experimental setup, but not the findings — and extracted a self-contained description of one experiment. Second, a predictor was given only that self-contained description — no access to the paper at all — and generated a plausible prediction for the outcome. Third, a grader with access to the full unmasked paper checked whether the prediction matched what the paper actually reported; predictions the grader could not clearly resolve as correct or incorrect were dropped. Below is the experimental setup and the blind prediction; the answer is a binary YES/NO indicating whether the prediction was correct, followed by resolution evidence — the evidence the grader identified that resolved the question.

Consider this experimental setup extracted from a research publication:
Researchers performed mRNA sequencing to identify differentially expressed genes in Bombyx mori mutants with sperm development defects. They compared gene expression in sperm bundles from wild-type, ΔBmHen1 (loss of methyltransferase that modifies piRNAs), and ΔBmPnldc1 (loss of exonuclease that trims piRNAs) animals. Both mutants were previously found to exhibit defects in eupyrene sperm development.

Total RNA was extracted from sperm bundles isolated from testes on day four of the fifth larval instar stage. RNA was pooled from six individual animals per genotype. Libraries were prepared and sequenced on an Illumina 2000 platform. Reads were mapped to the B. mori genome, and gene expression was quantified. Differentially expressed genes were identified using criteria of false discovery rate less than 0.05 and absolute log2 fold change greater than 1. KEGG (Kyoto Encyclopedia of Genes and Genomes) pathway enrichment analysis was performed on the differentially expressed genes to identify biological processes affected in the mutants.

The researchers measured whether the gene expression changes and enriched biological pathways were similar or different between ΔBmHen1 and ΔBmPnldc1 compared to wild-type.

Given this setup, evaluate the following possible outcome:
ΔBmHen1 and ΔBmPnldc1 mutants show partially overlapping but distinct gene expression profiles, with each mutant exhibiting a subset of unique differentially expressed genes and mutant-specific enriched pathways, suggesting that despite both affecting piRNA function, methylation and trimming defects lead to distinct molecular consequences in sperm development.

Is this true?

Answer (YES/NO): NO